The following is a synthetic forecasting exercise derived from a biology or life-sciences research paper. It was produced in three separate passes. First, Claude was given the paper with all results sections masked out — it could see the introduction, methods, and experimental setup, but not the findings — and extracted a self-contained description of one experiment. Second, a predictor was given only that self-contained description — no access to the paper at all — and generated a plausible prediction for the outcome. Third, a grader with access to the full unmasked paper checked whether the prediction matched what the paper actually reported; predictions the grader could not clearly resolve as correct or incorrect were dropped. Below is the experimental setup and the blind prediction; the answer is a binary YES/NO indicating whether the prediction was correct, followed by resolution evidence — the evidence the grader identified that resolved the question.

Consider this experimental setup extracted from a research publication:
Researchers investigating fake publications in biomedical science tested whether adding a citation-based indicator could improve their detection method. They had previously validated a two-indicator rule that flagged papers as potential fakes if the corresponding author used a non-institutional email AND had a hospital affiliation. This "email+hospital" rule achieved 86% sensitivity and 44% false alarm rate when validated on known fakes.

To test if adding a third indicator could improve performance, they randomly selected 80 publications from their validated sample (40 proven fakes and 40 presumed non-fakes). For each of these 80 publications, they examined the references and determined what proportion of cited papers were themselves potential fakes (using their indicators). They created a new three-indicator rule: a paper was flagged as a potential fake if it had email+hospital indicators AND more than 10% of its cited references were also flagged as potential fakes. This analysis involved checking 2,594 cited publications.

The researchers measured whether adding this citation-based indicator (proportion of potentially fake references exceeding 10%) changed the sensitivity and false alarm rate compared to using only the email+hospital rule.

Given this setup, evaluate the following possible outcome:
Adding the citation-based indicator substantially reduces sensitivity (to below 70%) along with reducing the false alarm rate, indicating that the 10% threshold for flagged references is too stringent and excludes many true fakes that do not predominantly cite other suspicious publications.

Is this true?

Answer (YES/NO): NO